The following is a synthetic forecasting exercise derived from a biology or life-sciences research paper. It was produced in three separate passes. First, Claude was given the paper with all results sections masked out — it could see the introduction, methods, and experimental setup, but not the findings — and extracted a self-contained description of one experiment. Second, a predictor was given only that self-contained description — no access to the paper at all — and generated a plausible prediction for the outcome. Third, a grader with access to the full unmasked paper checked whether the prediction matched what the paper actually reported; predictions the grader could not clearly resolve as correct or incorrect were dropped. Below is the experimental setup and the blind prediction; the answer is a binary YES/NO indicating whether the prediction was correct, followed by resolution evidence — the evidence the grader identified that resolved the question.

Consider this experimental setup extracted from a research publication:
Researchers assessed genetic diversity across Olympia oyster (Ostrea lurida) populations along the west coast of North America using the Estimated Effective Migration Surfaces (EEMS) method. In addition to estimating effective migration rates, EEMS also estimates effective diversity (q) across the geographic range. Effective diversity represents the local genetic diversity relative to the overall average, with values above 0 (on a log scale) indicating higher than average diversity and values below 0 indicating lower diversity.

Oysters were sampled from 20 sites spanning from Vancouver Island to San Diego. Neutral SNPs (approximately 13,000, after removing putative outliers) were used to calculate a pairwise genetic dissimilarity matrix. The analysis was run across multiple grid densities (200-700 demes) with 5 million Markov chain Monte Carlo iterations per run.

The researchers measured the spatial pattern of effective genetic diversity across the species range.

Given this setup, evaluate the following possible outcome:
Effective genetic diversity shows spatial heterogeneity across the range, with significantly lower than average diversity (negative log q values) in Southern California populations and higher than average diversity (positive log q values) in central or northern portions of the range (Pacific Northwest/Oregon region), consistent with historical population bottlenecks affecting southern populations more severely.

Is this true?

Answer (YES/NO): NO